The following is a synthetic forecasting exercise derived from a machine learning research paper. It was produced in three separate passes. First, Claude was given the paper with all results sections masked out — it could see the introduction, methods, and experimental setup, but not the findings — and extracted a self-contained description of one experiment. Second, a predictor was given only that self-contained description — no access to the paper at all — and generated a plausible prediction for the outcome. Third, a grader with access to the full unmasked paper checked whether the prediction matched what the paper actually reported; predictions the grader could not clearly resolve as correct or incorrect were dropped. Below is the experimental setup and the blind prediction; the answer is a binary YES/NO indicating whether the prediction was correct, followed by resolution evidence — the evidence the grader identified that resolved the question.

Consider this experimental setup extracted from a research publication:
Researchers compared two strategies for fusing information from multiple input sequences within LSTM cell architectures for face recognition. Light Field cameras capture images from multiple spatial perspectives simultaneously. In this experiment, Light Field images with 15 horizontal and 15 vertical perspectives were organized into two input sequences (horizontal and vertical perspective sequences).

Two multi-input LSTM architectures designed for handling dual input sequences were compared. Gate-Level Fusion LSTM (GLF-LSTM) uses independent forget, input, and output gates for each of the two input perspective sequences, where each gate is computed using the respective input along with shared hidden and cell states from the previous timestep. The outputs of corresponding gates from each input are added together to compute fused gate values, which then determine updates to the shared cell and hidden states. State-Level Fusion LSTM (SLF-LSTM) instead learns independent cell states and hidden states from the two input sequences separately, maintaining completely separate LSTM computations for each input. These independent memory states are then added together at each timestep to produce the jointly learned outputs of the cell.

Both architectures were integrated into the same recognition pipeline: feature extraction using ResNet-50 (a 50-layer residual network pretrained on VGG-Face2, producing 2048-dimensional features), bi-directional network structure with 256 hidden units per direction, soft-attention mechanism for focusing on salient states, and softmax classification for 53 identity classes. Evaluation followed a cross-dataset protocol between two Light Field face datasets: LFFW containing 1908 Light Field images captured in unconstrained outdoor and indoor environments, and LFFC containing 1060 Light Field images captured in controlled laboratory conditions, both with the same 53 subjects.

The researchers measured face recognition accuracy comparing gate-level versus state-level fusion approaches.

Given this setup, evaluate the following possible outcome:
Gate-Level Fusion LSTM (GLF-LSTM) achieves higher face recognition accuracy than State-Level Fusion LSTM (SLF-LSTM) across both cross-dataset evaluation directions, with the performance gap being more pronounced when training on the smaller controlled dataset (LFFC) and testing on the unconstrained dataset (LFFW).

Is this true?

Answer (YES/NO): NO